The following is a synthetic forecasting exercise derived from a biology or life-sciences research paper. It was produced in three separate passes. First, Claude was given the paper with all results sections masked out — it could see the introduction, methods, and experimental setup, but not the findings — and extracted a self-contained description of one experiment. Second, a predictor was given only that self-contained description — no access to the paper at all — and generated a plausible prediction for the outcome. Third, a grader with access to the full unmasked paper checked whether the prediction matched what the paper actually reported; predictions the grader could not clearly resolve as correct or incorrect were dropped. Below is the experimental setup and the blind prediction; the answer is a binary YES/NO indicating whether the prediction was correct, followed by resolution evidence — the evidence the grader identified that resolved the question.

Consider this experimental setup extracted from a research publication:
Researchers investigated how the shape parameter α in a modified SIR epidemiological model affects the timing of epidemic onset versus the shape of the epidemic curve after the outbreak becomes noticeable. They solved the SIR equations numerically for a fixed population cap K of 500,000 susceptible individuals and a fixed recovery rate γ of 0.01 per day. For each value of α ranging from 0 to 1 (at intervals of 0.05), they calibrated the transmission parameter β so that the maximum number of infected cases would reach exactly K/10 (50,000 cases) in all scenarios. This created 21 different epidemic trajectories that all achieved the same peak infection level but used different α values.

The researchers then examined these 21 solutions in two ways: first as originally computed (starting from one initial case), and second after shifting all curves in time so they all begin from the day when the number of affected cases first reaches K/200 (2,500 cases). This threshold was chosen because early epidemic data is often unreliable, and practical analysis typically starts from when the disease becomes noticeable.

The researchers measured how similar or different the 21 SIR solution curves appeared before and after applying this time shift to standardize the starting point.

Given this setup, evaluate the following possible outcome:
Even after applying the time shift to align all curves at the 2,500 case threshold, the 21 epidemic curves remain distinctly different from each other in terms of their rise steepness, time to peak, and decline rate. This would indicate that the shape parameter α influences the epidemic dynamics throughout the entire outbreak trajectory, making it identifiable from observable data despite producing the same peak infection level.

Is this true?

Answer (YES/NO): NO